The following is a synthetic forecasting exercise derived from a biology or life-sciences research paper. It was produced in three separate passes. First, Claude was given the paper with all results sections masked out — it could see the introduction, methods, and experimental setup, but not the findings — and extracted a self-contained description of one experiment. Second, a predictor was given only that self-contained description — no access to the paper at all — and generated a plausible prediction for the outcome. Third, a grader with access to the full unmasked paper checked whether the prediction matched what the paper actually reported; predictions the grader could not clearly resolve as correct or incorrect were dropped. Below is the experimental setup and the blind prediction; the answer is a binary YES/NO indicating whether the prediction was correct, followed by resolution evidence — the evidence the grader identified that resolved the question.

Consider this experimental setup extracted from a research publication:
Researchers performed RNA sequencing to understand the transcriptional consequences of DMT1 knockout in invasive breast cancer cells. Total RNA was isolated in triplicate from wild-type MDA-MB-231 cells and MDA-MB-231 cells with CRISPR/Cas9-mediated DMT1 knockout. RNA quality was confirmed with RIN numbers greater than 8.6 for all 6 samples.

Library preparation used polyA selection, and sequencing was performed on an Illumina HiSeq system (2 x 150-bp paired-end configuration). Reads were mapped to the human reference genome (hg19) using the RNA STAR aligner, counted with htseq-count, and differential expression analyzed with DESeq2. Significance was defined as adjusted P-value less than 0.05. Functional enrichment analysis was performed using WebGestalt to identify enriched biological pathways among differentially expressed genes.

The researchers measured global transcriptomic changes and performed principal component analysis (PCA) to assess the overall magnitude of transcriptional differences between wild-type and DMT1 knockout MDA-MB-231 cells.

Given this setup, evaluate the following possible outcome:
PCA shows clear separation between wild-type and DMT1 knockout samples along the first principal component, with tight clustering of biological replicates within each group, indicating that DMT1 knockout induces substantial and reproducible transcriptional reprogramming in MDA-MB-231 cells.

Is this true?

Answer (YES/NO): YES